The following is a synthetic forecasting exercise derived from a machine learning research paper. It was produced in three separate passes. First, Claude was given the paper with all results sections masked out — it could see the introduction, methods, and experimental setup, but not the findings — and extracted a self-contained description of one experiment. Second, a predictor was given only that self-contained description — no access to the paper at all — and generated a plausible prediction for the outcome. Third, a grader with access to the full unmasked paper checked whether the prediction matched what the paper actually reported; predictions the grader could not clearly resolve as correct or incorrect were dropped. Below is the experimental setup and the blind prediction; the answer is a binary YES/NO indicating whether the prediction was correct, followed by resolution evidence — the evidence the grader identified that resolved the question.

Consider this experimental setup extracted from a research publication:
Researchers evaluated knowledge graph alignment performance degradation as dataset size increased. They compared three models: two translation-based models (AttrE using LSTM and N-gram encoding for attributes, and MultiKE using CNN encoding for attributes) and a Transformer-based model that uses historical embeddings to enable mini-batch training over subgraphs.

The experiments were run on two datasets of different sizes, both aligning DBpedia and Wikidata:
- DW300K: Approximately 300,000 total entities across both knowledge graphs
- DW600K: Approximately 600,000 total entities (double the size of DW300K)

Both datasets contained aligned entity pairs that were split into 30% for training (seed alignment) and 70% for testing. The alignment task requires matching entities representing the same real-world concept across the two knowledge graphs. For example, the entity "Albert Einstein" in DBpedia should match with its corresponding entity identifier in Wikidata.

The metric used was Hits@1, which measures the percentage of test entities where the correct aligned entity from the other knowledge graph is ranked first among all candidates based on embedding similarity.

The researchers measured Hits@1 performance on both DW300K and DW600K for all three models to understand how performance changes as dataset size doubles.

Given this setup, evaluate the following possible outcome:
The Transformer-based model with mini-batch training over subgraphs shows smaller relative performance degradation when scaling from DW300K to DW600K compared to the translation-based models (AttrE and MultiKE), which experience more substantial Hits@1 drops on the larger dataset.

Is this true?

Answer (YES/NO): NO